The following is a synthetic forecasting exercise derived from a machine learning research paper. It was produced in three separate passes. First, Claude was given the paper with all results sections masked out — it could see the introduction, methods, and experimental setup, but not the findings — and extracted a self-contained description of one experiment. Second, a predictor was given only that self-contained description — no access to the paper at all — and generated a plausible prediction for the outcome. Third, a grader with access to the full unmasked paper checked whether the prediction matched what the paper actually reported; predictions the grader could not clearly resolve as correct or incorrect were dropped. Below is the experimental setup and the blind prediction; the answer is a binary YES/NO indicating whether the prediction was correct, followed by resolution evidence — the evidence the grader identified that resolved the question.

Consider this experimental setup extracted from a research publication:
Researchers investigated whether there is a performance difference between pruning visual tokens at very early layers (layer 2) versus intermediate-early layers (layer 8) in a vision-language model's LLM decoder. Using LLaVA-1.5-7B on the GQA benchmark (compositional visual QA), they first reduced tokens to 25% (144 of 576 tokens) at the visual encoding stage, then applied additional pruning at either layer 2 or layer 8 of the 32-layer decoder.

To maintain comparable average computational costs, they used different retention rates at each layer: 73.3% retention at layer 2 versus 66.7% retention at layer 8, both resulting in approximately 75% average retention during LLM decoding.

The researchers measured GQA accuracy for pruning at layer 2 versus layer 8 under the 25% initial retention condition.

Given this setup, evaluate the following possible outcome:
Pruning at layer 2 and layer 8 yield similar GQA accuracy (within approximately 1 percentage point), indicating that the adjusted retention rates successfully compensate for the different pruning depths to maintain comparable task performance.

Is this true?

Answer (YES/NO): YES